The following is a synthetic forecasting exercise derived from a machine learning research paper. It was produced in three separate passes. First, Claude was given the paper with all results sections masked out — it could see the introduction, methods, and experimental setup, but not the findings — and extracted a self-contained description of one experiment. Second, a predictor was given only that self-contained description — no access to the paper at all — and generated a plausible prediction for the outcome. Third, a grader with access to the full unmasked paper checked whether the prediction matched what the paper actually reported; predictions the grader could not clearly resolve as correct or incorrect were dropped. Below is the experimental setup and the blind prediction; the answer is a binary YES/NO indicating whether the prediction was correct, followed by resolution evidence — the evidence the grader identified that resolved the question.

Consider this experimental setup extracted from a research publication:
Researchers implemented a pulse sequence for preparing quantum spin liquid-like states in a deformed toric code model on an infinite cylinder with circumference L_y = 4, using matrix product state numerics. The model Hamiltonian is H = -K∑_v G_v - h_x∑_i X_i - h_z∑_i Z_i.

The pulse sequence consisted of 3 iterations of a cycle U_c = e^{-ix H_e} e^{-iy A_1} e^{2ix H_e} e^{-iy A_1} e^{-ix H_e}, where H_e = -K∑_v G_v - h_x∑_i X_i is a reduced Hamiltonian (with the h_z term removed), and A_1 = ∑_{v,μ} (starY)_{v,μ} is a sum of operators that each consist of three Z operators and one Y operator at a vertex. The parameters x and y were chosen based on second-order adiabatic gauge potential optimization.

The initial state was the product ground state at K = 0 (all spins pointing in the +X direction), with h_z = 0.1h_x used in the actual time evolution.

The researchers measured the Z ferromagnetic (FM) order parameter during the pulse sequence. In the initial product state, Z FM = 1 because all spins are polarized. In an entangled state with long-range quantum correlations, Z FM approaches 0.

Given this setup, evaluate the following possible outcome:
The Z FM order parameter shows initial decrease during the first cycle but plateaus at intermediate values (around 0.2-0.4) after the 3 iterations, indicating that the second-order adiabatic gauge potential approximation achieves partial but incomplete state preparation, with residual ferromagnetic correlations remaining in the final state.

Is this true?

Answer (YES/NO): NO